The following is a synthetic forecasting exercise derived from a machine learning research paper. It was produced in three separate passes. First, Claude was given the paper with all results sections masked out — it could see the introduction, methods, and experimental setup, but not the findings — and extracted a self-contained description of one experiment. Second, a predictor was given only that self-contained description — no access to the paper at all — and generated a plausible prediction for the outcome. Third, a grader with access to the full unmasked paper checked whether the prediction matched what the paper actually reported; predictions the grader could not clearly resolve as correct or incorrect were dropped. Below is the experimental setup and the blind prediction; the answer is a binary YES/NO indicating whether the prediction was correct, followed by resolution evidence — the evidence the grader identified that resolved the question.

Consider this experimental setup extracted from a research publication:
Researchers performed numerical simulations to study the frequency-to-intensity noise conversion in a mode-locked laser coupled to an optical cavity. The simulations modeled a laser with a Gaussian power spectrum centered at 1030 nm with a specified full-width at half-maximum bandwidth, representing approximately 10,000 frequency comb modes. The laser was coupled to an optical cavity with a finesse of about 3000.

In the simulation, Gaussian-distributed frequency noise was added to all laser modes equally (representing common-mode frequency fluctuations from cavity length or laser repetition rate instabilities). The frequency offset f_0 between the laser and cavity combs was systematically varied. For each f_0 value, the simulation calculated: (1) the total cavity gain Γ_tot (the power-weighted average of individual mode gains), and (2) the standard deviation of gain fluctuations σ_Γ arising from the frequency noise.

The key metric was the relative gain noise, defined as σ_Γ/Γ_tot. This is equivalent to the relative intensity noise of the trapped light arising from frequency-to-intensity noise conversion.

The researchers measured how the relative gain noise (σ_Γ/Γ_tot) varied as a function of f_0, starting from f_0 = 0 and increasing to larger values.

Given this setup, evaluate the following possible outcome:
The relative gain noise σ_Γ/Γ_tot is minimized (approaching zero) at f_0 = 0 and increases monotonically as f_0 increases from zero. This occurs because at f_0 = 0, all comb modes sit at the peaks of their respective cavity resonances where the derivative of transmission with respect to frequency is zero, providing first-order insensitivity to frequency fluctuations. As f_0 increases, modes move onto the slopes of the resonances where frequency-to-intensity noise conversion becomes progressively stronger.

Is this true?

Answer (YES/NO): NO